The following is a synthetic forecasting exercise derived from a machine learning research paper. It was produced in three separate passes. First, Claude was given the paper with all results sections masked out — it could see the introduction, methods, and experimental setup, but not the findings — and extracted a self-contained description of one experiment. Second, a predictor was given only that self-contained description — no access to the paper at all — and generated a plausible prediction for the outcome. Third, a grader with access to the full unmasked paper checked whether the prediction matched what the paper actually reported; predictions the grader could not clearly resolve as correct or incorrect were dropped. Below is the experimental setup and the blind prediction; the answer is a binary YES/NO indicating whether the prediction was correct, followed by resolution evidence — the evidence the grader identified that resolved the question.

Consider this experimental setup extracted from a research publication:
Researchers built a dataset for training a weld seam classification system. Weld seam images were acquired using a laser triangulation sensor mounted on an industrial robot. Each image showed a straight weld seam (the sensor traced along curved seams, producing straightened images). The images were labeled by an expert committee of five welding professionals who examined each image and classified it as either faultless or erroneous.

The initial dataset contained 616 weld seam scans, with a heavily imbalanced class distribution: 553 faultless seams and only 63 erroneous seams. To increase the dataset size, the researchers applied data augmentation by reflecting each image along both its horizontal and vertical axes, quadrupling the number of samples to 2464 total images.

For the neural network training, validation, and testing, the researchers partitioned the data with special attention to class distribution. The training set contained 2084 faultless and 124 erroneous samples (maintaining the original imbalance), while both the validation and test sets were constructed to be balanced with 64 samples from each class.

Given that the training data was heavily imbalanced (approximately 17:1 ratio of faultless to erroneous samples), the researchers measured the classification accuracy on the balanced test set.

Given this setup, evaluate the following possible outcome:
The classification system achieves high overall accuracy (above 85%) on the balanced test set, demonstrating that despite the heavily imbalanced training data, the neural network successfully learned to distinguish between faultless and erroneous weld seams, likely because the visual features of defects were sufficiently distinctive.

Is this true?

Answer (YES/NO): YES